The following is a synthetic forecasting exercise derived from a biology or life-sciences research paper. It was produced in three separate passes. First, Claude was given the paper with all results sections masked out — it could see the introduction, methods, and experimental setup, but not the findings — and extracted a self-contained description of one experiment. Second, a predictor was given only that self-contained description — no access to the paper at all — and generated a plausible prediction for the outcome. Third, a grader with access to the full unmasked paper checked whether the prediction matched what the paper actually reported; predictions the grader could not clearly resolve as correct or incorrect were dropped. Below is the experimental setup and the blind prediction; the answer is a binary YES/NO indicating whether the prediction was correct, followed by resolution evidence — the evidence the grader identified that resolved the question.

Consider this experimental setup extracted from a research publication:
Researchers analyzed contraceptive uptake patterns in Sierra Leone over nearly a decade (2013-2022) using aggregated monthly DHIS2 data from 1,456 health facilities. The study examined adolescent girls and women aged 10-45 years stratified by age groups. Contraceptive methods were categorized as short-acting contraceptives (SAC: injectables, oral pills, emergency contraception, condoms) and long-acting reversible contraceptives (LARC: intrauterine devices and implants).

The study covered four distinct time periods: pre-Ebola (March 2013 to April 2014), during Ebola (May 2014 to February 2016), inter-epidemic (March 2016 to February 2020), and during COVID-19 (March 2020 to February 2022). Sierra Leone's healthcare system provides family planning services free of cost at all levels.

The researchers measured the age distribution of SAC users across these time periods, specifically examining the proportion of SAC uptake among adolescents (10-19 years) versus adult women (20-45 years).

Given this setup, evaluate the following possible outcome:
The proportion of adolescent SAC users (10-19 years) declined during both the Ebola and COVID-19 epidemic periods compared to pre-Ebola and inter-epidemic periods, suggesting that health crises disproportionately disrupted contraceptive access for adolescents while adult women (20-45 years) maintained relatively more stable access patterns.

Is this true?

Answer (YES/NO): NO